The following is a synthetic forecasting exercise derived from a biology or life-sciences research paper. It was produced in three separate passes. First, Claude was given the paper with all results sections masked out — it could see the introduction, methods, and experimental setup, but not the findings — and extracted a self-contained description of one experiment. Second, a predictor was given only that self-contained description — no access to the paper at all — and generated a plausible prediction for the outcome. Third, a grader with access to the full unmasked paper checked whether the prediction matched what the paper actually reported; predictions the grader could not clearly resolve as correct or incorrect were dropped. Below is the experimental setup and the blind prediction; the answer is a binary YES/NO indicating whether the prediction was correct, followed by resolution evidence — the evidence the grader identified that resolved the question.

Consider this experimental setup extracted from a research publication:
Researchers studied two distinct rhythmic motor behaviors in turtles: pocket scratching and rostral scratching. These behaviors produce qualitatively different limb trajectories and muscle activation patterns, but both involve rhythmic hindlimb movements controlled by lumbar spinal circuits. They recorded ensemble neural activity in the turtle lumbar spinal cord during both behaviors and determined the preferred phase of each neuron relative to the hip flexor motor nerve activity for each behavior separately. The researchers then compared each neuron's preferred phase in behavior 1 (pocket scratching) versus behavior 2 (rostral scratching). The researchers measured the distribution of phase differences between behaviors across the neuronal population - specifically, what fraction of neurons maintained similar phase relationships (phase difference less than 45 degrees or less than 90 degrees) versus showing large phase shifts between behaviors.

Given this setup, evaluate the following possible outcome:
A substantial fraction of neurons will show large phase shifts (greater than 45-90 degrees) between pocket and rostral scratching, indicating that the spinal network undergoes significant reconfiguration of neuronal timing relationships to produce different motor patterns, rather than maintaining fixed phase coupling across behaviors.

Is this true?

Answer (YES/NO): NO